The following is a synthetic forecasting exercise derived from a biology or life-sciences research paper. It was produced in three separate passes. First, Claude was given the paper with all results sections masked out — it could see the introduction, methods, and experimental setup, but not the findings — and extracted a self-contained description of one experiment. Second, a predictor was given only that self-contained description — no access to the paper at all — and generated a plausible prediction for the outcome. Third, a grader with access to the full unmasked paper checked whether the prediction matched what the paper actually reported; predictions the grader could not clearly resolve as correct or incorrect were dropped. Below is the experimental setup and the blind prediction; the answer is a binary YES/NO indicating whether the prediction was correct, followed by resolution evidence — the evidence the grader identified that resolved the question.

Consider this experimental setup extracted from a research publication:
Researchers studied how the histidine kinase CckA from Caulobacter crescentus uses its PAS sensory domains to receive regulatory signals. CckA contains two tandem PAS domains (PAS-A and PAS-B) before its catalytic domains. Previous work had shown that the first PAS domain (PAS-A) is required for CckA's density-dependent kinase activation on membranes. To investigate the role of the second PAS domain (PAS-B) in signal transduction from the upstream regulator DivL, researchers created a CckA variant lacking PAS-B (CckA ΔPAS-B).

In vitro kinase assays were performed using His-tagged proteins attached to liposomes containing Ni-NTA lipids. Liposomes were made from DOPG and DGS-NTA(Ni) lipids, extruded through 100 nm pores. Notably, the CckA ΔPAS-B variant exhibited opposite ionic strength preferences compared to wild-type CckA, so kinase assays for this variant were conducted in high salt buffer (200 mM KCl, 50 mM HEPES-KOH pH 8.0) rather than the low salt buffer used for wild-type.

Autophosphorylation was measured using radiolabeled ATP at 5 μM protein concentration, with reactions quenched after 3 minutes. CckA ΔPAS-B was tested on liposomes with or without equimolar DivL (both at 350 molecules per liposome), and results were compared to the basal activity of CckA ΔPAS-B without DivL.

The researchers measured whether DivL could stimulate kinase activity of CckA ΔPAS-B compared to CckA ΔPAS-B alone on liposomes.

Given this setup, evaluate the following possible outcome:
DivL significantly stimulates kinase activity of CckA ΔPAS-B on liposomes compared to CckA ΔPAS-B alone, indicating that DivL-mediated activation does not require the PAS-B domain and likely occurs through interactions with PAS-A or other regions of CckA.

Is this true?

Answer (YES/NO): NO